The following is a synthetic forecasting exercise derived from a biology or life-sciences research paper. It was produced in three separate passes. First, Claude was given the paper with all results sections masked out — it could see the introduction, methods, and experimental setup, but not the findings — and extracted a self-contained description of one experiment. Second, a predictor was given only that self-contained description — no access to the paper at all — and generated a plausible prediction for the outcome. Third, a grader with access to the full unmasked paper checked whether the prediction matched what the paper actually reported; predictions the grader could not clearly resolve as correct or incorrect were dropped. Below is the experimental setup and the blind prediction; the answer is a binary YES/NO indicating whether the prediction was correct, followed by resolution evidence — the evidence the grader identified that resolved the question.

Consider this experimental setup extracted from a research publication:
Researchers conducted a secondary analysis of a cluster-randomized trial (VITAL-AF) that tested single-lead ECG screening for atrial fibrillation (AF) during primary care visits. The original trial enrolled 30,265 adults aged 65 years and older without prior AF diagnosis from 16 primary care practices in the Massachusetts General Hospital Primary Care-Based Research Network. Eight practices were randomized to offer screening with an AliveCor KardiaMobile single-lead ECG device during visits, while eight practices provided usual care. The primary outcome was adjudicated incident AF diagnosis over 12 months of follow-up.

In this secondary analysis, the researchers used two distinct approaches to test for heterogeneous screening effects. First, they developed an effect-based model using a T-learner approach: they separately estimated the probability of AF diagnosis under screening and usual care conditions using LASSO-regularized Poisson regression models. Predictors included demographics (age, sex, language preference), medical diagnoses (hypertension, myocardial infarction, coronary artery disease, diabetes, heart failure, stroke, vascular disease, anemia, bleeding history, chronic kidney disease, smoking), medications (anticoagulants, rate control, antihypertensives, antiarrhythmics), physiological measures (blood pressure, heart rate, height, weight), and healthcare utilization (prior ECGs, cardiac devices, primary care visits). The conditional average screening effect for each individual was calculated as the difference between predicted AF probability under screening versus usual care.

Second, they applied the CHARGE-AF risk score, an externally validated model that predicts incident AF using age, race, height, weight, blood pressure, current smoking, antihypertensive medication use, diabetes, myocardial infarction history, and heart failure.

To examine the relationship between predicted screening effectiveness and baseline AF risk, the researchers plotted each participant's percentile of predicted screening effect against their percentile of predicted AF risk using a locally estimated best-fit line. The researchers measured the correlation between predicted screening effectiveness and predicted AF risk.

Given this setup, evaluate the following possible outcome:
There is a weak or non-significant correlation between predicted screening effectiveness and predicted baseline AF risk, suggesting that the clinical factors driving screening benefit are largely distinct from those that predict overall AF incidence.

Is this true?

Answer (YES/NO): YES